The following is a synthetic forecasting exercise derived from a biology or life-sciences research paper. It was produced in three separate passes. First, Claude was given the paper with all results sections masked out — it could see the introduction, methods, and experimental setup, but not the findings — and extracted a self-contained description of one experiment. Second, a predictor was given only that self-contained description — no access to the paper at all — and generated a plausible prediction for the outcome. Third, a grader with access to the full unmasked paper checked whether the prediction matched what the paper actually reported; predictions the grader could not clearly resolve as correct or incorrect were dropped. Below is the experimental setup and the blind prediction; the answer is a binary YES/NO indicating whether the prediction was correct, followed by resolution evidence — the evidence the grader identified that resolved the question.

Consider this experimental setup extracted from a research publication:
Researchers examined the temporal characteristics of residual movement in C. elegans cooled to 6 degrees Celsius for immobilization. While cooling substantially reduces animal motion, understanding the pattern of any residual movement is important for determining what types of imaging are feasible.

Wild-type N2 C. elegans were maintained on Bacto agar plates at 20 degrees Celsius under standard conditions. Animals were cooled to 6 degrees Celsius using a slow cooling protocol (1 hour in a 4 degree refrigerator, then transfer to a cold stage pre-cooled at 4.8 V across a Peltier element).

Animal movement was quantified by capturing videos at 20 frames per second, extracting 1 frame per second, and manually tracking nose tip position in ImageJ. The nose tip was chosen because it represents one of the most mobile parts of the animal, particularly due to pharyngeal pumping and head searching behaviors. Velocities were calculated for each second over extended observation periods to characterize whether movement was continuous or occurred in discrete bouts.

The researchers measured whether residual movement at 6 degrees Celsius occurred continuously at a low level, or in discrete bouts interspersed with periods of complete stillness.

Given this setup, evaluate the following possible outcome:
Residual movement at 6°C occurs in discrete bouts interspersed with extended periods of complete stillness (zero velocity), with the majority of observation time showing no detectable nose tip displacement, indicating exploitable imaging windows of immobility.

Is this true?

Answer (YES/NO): YES